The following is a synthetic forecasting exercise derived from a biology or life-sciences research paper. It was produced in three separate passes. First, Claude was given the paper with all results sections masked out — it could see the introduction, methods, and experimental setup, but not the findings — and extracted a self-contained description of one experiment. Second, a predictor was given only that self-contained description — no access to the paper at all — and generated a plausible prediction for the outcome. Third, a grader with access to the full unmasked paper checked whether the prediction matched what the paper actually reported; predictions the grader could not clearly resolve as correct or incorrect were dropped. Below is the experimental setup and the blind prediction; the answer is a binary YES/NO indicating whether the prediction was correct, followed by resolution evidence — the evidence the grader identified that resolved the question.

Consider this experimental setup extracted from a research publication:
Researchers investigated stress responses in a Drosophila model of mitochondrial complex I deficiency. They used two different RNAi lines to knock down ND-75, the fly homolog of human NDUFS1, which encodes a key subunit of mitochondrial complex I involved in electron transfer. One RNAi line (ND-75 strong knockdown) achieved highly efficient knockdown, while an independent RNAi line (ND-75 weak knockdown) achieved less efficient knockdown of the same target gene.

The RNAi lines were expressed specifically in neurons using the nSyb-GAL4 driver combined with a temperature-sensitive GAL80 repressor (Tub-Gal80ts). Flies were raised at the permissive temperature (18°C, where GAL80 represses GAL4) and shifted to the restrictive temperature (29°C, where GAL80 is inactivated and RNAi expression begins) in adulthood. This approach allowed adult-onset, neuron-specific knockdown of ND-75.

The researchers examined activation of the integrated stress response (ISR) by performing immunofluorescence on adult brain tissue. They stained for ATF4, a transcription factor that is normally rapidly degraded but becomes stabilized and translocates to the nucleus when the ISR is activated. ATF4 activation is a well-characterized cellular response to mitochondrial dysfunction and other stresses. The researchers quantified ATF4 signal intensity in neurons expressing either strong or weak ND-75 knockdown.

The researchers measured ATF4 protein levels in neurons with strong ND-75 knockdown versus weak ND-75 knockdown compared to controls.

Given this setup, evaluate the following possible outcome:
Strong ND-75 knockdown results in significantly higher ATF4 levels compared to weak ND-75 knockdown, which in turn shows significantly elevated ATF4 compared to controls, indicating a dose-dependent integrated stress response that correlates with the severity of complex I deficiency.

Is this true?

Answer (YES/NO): NO